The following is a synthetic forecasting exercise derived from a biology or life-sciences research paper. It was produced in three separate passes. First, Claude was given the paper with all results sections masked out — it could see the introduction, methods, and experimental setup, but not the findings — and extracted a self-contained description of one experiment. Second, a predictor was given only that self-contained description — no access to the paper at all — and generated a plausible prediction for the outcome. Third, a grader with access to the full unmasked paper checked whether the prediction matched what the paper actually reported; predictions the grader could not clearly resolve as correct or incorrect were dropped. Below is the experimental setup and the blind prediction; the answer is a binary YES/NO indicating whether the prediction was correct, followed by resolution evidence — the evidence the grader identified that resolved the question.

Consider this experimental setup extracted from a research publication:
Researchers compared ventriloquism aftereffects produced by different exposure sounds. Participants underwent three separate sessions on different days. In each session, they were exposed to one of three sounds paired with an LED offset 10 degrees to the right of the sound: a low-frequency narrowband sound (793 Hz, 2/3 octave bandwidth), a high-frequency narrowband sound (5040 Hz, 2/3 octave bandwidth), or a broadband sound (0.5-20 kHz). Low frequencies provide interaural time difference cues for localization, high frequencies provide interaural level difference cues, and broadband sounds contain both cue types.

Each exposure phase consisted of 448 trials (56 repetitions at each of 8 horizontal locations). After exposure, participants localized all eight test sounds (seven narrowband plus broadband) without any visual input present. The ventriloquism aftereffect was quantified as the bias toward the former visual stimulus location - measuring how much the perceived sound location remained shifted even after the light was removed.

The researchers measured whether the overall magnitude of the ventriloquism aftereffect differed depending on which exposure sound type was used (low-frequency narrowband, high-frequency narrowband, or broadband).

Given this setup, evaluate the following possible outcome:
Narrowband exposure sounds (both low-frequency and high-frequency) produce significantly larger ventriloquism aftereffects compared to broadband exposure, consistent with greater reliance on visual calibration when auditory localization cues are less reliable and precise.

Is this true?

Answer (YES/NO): NO